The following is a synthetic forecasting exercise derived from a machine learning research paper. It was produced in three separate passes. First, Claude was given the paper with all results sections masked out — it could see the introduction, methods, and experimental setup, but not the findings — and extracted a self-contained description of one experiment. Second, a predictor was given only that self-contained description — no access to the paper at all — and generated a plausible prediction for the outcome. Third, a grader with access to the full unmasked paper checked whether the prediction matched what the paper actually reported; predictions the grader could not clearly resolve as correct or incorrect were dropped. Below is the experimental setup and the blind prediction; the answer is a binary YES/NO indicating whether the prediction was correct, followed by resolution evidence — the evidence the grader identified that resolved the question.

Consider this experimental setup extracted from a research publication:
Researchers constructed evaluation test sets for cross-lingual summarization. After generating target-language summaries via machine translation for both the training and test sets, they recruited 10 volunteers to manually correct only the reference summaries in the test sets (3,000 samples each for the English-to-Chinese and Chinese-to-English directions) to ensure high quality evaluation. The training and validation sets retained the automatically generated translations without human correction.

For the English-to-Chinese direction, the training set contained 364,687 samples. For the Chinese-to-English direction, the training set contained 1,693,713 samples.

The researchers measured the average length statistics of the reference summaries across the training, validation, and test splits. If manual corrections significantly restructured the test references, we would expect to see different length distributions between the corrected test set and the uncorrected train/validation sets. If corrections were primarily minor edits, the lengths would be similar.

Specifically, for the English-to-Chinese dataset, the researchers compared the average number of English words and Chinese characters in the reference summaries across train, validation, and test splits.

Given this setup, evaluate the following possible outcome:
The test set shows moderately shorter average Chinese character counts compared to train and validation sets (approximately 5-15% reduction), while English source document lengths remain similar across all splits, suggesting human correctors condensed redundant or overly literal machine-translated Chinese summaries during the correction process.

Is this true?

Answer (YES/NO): NO